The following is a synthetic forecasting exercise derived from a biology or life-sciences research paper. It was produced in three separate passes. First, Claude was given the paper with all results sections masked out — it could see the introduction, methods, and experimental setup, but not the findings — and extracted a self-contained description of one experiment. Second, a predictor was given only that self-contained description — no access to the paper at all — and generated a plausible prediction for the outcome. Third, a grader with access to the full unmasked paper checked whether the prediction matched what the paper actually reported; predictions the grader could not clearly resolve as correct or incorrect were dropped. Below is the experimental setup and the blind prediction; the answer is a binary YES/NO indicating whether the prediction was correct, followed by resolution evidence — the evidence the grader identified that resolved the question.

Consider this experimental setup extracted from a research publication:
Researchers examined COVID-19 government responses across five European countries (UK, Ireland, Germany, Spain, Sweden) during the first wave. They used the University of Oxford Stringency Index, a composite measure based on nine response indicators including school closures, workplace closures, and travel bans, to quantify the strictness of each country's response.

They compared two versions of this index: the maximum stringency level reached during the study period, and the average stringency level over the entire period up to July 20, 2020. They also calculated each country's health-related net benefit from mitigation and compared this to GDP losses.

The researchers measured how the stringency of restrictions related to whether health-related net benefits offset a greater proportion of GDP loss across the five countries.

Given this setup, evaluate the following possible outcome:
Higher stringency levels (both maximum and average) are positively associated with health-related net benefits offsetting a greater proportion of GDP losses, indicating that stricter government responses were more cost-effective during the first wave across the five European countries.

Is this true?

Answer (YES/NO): NO